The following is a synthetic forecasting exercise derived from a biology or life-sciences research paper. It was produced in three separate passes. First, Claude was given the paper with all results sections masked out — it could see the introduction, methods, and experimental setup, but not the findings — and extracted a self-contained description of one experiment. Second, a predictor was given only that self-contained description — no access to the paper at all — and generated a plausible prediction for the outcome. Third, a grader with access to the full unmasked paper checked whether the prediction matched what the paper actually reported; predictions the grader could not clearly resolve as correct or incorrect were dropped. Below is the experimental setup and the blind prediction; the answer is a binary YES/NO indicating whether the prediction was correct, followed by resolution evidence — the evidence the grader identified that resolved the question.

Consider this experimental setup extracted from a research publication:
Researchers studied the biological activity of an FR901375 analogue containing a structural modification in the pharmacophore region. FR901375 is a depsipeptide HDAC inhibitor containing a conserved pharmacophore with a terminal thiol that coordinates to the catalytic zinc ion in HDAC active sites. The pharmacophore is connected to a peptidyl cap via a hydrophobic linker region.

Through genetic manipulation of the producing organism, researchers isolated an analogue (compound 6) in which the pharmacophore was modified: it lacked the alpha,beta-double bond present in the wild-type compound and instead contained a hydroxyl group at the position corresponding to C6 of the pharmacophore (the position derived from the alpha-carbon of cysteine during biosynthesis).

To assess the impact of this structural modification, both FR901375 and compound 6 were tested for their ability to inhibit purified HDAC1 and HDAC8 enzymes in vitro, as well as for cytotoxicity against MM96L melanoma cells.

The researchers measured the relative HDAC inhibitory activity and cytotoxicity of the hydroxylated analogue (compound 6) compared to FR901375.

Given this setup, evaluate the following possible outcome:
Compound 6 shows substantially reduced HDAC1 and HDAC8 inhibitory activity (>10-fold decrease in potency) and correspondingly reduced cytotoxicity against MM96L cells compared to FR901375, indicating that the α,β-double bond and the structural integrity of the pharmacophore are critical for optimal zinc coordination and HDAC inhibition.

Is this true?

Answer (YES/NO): YES